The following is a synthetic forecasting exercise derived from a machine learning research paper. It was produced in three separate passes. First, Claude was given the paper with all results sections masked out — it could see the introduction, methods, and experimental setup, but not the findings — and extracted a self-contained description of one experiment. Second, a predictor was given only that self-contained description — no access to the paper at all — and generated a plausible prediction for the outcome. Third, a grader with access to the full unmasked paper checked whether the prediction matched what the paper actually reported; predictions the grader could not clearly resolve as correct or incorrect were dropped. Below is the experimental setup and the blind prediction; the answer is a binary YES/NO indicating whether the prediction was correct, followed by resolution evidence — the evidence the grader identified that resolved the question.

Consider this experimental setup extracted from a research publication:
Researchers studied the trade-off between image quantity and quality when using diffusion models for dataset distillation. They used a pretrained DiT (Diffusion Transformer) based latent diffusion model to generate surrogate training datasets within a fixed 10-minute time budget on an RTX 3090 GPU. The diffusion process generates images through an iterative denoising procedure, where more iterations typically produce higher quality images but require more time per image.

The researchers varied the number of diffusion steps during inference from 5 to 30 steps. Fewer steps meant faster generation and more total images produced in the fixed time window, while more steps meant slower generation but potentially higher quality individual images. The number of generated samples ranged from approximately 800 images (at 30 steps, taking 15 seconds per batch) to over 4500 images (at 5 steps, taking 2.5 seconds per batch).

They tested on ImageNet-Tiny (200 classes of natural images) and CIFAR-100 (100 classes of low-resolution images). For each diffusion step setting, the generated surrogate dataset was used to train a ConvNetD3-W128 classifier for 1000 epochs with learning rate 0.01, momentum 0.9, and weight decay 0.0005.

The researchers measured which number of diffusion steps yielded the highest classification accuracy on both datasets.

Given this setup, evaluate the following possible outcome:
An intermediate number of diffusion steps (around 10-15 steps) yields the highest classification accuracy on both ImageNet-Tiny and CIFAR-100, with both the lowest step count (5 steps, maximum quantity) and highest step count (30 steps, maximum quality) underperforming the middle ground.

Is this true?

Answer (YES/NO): YES